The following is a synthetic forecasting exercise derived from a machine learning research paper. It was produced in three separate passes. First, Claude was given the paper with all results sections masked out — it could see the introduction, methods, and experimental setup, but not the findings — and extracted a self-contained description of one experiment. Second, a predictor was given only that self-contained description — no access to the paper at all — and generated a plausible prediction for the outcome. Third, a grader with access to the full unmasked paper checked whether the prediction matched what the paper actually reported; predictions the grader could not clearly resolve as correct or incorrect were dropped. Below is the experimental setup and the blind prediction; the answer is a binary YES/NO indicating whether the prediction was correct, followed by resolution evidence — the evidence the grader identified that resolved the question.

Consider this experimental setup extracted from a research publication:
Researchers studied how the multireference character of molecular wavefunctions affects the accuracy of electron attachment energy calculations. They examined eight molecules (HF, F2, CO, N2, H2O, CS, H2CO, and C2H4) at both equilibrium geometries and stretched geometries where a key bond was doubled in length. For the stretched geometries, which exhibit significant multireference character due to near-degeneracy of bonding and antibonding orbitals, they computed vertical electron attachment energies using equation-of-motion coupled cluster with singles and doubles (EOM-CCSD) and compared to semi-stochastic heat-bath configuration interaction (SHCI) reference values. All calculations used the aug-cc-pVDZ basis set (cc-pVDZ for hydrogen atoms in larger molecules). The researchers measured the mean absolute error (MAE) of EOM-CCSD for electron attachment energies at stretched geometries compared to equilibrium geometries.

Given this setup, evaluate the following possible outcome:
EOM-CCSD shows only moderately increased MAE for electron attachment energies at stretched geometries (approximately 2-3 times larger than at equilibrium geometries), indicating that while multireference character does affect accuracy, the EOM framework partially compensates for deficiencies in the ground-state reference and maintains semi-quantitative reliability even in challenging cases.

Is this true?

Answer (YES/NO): NO